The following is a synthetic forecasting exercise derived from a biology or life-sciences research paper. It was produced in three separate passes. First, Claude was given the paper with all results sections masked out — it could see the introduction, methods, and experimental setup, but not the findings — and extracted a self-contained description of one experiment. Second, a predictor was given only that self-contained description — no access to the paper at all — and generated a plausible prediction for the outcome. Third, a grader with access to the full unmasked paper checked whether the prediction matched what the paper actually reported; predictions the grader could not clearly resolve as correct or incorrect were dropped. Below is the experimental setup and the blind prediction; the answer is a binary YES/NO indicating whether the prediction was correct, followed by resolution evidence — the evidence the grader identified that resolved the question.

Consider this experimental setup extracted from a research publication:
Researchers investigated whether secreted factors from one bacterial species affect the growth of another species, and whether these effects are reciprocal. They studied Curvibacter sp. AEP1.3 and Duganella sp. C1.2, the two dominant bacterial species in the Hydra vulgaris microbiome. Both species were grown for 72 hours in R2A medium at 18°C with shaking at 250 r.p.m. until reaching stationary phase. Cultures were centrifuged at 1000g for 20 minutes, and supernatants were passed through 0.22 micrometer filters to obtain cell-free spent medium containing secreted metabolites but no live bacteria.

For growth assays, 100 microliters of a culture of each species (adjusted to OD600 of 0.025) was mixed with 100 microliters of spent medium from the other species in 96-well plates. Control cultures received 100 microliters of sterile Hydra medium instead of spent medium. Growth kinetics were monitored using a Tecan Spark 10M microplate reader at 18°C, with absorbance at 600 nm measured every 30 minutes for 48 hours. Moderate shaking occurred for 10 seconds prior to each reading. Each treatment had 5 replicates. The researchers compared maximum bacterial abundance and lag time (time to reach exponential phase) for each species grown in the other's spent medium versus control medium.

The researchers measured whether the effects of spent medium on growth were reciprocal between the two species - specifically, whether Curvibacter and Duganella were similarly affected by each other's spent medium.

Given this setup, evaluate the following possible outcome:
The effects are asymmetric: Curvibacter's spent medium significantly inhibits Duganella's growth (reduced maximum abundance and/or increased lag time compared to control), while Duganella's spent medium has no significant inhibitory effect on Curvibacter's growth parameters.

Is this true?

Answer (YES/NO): NO